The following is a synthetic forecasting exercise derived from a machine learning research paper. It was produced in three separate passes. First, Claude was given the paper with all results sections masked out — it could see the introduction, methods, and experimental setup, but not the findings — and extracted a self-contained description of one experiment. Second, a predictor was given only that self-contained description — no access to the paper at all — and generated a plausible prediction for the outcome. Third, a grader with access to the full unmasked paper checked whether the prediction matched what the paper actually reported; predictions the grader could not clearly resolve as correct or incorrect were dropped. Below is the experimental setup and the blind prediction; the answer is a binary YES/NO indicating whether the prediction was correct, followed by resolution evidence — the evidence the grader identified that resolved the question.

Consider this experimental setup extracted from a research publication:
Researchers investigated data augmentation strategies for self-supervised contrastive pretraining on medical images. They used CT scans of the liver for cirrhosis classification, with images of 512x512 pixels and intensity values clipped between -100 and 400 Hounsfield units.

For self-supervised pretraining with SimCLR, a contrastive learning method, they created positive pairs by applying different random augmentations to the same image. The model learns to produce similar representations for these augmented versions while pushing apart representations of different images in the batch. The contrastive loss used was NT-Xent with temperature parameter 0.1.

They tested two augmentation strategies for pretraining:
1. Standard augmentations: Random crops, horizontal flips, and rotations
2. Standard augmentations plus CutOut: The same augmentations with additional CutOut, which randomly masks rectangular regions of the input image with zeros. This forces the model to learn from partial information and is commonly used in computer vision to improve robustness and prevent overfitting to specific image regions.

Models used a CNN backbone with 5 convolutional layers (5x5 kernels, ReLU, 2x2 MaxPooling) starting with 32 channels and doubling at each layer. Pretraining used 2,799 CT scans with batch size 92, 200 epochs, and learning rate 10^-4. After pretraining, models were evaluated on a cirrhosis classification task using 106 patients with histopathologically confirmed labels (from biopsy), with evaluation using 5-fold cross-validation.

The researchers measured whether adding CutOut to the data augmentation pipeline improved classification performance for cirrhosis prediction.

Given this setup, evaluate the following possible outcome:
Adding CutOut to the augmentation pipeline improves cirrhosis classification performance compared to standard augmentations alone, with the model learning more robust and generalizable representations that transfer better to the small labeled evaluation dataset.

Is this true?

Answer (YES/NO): NO